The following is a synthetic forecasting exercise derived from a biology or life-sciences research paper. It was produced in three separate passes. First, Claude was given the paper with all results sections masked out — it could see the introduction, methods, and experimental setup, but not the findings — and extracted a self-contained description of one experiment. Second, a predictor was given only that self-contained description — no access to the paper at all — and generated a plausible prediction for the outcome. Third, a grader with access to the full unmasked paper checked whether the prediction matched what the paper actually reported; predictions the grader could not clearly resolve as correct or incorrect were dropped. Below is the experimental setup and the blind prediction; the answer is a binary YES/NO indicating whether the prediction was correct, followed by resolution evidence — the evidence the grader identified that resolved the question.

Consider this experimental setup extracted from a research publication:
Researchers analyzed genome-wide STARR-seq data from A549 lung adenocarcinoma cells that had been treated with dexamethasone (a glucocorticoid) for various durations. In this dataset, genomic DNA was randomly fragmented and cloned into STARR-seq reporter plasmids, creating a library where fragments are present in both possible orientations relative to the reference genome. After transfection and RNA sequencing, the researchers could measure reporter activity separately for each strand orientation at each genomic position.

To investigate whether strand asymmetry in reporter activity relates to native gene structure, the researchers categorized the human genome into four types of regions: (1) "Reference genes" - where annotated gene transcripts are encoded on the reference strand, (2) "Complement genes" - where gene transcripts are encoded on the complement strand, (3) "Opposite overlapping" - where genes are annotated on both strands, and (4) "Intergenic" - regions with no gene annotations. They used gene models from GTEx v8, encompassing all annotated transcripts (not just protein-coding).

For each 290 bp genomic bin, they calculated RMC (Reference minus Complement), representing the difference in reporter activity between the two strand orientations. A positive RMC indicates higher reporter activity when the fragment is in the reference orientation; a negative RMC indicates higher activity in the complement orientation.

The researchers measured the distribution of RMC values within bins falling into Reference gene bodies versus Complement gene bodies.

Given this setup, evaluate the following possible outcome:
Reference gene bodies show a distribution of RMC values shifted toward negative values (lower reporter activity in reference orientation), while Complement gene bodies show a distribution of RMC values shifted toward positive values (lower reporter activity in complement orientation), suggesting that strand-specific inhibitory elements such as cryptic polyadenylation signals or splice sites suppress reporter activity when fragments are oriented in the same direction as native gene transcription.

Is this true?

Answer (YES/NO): NO